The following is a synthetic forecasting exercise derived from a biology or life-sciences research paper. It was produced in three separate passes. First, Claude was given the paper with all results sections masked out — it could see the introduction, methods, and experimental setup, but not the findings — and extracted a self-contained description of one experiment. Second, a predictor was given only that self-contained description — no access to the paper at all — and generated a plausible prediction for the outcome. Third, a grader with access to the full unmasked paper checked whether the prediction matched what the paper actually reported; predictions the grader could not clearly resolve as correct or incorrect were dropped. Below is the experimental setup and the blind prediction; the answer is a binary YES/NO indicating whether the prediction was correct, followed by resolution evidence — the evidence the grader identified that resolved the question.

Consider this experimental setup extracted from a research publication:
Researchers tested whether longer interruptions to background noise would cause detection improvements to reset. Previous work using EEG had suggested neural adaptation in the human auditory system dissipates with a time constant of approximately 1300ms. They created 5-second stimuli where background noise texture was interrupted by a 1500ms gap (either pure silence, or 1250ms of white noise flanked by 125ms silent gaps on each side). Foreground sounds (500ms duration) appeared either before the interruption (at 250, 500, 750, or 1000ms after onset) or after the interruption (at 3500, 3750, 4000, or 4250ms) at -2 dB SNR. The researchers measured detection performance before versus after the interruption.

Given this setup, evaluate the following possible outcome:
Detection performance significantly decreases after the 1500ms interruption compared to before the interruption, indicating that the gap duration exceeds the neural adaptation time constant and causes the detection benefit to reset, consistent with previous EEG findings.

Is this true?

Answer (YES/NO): NO